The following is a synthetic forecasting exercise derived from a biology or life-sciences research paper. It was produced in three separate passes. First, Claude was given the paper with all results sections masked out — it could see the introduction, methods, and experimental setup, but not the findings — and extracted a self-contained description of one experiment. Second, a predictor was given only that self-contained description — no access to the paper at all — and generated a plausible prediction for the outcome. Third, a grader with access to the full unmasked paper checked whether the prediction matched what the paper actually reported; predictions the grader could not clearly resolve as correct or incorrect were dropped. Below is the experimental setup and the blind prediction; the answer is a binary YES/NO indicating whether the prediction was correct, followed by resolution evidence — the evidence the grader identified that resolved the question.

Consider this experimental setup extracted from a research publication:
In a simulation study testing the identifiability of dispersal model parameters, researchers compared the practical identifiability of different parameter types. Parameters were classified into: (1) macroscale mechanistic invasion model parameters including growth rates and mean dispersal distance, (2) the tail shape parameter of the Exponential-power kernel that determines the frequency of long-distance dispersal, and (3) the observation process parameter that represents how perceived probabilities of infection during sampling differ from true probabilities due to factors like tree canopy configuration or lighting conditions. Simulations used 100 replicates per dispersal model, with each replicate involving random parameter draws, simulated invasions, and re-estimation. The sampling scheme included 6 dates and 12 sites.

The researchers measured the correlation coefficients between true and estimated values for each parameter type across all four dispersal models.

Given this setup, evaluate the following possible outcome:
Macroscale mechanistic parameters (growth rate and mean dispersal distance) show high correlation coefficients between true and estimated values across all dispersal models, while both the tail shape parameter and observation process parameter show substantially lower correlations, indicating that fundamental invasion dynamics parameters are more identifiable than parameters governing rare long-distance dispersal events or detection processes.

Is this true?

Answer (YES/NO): NO